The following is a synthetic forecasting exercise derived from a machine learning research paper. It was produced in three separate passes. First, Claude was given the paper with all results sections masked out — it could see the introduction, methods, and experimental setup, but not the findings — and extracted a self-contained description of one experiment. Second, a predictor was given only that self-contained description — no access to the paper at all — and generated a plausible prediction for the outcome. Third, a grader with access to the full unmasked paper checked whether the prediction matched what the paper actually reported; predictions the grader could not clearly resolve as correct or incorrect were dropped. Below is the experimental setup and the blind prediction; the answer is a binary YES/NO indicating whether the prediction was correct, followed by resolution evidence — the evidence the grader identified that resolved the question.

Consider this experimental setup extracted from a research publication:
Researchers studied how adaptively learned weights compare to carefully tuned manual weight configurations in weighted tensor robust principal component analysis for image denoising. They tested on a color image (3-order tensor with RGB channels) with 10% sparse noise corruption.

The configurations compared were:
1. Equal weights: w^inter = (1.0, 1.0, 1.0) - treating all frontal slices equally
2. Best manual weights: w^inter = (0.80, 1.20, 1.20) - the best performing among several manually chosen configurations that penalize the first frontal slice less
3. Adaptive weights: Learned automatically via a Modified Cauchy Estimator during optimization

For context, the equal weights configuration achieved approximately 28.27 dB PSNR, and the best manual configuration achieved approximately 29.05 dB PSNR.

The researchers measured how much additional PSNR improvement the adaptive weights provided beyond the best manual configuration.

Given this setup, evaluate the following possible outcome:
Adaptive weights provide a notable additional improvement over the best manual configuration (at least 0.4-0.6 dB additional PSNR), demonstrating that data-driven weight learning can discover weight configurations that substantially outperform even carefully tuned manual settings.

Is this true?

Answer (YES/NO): NO